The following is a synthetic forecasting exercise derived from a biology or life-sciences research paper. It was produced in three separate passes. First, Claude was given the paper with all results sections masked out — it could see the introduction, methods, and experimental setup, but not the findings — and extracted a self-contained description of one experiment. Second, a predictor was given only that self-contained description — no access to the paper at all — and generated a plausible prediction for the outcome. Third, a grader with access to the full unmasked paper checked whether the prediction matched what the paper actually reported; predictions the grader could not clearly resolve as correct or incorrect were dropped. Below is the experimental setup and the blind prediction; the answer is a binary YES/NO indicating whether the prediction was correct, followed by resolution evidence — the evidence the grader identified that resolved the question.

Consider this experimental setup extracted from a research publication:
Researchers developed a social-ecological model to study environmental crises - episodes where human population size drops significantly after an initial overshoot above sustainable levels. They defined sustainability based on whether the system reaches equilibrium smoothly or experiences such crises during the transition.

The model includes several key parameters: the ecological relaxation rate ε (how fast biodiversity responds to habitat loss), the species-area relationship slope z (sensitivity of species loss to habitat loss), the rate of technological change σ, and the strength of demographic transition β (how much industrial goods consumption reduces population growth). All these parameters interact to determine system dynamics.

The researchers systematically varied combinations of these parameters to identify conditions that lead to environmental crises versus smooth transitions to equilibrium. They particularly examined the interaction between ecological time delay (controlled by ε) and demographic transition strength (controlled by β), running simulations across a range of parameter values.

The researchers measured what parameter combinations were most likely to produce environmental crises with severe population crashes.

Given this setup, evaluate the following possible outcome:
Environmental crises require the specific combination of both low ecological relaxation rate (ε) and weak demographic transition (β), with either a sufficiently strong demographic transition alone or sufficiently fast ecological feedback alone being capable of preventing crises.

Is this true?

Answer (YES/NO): YES